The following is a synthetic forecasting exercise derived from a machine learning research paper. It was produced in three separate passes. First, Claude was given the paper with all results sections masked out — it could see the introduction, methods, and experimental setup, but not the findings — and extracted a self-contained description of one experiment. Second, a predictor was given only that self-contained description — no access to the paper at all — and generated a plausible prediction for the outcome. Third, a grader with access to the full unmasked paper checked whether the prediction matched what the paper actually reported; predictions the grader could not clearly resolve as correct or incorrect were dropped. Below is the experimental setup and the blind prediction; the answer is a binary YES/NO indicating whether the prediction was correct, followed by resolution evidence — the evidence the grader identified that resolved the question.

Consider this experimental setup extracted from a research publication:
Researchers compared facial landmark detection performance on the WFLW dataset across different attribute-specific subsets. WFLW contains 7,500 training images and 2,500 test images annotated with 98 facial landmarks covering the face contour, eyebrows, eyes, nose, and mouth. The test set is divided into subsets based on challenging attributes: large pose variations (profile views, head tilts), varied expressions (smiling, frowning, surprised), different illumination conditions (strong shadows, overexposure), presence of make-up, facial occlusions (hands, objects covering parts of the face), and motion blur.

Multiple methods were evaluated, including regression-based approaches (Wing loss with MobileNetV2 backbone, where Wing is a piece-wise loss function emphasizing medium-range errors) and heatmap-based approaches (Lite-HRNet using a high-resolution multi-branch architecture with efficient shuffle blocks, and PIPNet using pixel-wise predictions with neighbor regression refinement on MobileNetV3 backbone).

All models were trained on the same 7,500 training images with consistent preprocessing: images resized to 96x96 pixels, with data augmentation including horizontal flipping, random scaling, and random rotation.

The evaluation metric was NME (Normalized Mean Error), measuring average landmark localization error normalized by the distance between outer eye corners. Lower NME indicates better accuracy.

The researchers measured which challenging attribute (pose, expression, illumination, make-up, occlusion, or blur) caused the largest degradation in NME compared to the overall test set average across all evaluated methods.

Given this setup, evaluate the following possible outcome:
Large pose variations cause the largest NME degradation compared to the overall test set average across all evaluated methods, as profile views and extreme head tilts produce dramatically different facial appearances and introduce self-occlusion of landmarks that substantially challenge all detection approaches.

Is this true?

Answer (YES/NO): YES